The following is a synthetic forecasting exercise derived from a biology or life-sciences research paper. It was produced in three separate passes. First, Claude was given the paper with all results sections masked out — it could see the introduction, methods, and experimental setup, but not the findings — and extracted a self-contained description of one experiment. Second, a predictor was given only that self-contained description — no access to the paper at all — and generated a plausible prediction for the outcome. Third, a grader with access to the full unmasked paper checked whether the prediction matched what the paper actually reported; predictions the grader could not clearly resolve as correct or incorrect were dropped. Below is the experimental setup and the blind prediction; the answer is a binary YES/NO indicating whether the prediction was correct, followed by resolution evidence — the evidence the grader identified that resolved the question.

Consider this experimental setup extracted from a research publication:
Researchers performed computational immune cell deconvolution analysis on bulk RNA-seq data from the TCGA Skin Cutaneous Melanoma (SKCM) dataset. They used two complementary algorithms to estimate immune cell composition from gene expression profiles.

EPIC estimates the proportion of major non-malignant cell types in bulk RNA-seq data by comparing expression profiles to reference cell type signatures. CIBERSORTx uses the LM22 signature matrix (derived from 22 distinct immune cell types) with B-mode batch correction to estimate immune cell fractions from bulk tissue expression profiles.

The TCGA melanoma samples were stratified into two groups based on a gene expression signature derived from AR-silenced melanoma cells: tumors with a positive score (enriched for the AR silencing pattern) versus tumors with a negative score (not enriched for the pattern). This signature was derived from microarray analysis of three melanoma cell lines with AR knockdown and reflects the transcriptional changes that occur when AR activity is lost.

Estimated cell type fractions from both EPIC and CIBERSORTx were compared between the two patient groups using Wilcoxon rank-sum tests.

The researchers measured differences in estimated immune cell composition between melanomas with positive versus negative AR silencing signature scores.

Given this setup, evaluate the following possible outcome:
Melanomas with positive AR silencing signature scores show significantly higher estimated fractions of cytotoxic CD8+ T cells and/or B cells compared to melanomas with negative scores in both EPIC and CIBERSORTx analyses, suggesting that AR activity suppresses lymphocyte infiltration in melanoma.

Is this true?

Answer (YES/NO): NO